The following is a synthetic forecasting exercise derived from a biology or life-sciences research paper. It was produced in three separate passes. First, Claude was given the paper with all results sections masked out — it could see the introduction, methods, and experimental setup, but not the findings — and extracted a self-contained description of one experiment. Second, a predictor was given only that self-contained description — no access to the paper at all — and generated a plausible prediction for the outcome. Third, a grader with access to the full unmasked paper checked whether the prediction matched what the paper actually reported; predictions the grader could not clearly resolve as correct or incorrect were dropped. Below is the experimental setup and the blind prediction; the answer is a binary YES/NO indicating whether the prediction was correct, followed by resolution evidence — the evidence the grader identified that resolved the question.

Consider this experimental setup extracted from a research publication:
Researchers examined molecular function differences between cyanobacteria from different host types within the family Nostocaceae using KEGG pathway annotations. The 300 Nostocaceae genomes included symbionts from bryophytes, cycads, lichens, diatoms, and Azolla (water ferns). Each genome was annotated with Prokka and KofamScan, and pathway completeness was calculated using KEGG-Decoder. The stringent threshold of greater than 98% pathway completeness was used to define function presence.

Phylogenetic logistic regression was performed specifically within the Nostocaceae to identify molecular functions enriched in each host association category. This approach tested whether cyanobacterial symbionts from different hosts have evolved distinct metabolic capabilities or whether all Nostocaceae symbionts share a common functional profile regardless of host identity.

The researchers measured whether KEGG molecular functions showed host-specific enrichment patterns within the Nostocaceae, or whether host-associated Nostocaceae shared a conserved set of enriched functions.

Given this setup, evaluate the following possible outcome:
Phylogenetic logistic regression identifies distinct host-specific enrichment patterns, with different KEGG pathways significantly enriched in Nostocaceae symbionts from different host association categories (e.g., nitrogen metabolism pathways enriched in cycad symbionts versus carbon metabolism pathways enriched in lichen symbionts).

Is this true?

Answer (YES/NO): NO